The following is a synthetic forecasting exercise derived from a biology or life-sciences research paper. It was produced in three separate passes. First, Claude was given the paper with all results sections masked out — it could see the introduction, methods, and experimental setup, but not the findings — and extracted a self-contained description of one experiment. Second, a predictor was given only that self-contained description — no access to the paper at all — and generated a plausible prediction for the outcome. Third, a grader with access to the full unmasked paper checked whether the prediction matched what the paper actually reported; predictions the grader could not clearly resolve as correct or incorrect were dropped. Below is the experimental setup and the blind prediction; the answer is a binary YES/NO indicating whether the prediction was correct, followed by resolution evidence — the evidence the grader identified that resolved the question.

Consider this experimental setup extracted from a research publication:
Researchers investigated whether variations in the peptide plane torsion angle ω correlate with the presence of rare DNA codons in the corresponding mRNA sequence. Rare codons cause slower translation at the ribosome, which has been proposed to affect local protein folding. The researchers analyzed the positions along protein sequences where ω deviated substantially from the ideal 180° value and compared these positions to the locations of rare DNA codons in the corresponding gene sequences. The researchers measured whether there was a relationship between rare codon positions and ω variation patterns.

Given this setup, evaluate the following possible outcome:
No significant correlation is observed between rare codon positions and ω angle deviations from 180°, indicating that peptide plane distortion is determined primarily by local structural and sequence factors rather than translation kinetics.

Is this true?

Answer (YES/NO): NO